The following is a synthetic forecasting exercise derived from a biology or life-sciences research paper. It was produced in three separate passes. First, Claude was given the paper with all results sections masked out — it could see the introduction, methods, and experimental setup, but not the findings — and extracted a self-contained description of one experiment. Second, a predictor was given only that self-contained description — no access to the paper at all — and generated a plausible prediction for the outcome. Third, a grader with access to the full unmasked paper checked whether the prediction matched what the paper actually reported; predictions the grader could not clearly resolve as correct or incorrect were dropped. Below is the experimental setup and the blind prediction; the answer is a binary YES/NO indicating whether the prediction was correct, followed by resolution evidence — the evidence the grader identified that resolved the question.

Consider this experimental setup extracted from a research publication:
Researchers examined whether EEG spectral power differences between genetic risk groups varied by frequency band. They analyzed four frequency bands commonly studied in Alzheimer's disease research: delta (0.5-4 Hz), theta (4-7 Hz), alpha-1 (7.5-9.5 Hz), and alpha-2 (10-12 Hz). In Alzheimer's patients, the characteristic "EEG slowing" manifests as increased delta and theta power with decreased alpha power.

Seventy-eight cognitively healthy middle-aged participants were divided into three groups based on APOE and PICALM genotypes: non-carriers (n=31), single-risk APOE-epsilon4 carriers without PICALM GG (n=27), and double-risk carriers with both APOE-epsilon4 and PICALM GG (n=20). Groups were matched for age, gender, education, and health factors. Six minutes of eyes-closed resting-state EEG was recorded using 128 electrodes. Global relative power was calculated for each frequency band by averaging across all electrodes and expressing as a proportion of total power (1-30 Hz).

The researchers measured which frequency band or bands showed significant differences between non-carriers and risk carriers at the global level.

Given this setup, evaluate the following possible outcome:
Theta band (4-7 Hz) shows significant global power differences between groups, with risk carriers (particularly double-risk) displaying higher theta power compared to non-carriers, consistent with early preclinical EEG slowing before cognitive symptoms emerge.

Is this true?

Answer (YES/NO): NO